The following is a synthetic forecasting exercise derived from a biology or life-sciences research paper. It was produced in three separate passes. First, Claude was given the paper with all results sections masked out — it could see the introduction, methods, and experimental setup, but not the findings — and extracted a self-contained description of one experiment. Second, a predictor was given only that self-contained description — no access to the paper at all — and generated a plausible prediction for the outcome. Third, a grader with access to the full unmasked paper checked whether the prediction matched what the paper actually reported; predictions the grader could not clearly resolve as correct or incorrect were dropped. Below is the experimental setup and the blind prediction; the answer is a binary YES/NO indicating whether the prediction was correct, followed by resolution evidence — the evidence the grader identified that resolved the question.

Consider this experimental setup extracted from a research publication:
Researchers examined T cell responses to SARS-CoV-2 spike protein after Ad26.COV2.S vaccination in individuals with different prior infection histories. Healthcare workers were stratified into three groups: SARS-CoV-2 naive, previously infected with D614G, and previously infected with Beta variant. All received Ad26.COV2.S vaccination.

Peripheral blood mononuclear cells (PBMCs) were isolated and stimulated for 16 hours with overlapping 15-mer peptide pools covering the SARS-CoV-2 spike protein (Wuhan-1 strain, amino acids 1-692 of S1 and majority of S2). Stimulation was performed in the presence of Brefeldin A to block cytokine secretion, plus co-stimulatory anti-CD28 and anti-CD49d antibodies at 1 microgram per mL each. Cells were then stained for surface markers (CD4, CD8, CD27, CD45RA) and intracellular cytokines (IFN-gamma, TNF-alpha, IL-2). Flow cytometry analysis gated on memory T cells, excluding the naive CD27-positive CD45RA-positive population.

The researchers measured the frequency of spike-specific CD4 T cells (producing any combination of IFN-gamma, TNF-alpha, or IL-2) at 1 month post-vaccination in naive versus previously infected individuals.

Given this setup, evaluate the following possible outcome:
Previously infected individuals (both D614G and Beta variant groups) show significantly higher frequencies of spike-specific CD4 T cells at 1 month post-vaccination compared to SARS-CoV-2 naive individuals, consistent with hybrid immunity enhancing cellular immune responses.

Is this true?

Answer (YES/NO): NO